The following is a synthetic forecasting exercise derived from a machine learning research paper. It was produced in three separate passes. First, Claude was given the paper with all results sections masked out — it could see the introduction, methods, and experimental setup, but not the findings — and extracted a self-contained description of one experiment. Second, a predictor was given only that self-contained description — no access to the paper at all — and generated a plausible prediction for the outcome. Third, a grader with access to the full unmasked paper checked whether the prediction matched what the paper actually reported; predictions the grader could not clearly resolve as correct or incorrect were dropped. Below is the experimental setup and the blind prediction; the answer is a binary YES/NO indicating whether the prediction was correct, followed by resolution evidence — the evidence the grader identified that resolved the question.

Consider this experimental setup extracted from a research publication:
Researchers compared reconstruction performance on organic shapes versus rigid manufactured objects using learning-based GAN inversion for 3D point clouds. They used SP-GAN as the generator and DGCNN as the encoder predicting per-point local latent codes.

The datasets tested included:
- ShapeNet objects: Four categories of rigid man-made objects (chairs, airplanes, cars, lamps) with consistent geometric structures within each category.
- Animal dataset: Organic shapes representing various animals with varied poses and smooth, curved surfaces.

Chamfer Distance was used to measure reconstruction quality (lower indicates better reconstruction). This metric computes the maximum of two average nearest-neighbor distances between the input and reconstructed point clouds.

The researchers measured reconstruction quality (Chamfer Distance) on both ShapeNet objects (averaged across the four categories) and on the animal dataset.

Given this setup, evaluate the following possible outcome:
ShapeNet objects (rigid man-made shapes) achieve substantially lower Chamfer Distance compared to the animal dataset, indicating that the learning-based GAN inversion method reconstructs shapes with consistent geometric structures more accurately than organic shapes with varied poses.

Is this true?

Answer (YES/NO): YES